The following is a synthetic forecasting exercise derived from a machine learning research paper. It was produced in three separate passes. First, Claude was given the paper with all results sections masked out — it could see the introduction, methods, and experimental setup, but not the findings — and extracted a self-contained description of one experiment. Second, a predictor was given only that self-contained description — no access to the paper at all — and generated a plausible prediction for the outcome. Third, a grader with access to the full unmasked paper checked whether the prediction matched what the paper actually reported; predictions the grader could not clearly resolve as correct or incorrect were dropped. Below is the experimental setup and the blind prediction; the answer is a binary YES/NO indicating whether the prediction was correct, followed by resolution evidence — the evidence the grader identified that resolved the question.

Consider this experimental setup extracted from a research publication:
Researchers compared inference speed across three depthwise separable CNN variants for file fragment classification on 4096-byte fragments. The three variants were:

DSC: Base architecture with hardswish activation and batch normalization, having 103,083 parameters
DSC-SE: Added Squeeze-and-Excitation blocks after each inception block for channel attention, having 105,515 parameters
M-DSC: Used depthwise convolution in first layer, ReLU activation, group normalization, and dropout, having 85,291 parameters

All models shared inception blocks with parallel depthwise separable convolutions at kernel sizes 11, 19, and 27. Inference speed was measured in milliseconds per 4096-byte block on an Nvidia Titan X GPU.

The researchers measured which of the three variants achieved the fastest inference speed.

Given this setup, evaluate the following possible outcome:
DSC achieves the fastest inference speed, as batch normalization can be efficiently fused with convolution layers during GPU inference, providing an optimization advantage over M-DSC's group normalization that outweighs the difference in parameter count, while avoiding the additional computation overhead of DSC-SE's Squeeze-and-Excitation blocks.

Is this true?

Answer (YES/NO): YES